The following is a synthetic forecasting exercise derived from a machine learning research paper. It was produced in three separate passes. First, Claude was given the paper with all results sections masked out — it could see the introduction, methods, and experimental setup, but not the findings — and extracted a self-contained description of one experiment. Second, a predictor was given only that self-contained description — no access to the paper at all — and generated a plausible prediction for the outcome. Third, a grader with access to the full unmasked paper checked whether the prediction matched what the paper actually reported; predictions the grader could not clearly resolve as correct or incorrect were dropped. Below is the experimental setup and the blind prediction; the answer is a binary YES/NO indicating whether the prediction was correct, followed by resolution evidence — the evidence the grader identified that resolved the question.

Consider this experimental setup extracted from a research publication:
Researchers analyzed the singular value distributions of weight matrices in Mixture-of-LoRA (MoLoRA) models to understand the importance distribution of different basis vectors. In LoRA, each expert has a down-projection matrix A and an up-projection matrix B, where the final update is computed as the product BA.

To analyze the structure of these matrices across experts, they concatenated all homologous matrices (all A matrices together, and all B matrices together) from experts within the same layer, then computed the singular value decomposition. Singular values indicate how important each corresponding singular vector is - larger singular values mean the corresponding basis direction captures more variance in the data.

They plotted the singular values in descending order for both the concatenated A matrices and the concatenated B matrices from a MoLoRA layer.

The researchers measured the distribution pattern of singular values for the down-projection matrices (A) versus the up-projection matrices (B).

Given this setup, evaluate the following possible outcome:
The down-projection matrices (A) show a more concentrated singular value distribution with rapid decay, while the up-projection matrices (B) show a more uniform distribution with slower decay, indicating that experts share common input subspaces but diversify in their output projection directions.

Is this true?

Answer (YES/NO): NO